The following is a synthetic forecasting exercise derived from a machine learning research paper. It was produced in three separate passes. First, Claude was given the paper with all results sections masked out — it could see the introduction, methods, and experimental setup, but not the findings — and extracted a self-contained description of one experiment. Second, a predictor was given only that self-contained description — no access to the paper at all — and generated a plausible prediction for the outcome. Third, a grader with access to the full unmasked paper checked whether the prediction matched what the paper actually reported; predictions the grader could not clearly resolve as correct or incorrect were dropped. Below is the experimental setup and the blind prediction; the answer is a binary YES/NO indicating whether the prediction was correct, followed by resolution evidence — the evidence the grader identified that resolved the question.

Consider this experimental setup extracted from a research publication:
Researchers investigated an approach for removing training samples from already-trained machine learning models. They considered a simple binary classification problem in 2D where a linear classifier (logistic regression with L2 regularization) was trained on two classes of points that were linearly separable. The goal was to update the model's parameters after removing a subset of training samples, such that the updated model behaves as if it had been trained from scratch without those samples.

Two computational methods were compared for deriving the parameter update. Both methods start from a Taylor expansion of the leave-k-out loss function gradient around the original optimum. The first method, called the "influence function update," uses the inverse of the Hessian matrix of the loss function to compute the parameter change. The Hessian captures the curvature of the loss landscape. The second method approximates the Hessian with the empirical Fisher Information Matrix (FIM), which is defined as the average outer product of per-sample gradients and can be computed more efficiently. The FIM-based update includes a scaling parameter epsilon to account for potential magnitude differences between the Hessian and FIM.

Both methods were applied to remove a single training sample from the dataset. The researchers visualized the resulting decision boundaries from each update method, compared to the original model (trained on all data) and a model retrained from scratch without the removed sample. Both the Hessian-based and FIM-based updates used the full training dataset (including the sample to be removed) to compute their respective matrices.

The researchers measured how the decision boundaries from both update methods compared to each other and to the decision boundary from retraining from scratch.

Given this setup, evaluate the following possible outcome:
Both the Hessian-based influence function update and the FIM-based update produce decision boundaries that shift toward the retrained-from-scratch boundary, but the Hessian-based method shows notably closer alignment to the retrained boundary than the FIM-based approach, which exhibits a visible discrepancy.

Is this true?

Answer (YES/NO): NO